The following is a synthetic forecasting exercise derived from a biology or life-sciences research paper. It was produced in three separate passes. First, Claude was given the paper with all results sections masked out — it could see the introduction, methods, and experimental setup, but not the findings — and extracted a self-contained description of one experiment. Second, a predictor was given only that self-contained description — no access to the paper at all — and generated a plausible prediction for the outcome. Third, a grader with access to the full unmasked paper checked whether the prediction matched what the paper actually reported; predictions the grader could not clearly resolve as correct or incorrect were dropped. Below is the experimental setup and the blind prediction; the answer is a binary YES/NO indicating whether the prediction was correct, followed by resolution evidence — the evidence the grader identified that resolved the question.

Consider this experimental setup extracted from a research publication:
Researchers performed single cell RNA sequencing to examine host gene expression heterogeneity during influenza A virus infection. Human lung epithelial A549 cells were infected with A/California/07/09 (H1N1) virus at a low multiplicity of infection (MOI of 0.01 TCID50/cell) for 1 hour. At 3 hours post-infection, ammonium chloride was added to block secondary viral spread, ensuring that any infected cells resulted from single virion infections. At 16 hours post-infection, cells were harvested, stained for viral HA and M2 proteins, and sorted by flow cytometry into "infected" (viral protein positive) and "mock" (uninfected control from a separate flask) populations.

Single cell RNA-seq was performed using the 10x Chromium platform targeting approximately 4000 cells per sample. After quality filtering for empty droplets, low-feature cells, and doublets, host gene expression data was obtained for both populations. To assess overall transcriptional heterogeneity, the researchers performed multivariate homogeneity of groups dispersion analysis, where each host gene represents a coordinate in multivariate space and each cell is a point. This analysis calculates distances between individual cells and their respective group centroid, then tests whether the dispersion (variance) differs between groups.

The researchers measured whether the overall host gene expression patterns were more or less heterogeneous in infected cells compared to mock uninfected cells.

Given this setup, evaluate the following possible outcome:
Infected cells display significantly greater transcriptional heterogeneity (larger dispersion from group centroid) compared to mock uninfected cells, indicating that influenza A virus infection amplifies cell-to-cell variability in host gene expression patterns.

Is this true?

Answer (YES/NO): YES